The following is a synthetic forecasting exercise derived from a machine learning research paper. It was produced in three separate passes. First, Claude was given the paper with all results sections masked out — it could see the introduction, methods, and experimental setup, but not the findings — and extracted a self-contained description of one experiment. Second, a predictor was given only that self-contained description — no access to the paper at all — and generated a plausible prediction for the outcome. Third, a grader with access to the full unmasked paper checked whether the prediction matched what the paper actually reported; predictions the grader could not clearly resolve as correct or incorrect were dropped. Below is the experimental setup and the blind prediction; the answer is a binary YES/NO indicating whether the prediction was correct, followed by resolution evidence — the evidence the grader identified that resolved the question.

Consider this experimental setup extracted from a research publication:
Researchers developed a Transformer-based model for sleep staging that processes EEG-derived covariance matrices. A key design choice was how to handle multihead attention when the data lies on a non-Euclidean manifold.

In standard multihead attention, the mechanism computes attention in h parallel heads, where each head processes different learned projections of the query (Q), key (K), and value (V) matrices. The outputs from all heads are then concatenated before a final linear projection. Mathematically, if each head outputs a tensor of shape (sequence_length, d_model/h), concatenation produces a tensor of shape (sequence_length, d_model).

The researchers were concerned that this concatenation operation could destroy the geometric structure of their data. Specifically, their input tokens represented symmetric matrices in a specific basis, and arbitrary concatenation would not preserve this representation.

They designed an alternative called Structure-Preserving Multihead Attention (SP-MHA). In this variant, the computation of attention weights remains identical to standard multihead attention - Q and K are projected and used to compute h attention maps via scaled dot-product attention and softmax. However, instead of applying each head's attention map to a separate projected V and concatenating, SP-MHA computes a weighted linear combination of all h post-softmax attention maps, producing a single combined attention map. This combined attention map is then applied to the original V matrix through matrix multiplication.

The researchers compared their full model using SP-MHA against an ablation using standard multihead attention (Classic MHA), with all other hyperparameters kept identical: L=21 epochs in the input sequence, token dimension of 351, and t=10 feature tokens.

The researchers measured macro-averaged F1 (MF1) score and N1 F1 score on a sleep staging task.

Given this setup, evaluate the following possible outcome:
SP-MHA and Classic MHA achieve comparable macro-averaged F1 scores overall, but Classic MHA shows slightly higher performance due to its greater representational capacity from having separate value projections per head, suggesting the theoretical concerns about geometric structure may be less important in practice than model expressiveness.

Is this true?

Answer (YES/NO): NO